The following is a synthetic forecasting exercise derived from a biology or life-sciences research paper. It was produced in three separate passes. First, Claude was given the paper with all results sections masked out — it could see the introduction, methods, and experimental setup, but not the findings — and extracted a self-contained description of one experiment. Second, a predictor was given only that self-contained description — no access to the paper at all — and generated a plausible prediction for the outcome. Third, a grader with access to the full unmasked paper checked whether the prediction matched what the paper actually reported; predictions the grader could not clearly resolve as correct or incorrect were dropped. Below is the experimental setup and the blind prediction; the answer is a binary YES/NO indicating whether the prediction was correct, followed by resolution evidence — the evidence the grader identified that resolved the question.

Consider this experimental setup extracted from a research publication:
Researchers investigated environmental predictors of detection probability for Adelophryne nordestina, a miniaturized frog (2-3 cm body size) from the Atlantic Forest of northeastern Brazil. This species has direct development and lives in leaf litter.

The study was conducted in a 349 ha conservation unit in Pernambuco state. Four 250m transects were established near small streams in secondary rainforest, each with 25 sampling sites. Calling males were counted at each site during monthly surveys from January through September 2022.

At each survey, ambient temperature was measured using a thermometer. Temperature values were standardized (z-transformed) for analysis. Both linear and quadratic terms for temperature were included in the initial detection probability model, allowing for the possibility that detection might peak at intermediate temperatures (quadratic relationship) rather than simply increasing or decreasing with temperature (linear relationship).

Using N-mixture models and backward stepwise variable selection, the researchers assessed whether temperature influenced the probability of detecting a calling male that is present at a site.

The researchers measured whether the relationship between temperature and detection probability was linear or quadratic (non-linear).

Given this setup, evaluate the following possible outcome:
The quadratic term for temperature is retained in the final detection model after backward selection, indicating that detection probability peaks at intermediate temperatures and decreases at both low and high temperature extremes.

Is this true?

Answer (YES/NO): NO